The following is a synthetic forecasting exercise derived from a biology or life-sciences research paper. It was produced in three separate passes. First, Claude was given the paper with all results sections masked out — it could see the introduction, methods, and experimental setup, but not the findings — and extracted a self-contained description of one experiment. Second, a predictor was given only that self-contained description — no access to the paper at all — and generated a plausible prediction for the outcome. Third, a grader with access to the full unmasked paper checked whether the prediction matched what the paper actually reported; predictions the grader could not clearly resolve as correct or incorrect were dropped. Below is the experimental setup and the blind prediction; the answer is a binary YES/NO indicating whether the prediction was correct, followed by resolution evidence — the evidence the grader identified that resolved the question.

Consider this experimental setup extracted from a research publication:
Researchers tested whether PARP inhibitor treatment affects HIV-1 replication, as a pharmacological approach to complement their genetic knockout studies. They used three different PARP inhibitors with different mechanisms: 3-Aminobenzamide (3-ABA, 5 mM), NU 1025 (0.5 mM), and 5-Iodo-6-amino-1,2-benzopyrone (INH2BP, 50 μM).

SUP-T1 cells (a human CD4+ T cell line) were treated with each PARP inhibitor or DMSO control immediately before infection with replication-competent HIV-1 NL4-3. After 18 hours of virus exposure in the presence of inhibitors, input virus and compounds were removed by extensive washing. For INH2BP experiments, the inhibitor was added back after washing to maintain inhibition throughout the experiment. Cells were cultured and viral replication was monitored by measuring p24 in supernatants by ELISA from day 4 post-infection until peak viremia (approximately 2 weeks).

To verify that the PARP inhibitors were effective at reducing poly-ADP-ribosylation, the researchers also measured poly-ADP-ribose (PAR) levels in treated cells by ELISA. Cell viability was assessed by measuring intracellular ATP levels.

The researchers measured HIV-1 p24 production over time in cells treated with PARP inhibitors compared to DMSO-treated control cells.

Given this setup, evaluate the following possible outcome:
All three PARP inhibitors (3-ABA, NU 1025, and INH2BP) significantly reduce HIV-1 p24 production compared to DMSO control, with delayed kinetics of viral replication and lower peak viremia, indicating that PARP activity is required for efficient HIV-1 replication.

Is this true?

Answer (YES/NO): NO